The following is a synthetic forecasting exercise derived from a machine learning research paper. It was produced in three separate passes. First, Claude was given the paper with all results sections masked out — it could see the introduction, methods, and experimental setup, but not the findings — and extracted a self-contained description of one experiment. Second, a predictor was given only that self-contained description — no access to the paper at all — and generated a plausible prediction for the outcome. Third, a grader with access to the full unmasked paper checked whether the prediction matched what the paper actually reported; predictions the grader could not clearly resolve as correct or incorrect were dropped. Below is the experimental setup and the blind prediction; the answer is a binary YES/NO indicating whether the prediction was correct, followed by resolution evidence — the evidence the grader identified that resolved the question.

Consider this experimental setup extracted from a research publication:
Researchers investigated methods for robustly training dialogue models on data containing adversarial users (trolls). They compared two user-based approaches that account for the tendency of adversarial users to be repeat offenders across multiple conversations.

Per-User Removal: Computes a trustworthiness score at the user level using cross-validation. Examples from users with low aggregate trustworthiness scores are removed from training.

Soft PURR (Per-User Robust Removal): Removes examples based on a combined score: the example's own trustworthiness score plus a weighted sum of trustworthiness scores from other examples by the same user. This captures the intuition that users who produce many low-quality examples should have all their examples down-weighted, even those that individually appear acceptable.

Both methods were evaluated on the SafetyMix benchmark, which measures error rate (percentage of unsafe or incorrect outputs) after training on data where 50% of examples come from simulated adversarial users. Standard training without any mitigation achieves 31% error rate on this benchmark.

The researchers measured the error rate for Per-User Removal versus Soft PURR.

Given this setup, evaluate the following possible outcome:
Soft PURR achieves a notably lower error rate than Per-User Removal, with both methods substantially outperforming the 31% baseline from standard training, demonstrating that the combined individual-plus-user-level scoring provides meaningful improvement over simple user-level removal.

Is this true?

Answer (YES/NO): YES